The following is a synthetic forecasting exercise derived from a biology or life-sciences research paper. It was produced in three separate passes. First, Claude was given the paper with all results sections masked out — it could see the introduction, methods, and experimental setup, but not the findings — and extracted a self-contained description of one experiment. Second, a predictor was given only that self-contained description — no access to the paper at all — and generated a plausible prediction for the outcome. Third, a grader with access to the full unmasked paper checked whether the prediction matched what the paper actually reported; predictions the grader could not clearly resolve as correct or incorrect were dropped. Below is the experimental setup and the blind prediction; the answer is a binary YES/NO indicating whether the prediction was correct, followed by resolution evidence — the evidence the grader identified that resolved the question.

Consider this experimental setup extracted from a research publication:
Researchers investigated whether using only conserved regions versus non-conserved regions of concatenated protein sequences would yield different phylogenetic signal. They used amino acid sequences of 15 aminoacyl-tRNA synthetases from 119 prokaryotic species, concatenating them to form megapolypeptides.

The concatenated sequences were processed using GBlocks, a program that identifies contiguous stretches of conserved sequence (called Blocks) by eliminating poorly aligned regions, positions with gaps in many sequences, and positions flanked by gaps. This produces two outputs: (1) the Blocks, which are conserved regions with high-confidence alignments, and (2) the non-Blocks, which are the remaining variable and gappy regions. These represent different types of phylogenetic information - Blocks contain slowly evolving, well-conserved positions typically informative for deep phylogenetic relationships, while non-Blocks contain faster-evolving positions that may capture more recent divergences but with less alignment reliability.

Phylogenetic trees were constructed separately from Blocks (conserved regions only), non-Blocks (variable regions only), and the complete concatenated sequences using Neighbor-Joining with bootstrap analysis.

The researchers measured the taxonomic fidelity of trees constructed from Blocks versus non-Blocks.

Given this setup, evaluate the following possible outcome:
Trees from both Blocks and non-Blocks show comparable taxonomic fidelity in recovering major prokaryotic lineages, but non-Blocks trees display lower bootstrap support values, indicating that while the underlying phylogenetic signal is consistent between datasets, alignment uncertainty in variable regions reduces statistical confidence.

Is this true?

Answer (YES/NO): NO